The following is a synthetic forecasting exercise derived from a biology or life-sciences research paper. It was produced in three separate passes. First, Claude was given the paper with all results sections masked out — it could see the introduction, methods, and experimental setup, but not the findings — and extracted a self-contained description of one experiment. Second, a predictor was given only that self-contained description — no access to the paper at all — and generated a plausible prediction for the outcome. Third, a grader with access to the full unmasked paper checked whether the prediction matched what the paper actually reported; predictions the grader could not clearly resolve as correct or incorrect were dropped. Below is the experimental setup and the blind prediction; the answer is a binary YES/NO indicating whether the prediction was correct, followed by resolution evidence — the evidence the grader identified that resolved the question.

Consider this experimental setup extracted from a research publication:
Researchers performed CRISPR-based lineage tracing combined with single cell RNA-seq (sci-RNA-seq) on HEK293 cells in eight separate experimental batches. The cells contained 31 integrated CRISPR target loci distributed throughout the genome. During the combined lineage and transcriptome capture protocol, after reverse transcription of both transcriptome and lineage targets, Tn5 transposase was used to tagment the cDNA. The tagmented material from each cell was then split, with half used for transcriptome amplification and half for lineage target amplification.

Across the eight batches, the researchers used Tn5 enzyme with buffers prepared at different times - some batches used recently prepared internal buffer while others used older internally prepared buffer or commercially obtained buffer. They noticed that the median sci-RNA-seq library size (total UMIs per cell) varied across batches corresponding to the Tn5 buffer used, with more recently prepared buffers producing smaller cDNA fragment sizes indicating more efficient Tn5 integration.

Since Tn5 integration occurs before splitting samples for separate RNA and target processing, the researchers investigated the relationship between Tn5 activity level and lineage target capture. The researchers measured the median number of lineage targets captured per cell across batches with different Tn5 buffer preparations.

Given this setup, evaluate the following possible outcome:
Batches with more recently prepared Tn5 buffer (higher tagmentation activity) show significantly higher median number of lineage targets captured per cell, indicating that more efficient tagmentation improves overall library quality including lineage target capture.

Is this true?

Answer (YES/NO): NO